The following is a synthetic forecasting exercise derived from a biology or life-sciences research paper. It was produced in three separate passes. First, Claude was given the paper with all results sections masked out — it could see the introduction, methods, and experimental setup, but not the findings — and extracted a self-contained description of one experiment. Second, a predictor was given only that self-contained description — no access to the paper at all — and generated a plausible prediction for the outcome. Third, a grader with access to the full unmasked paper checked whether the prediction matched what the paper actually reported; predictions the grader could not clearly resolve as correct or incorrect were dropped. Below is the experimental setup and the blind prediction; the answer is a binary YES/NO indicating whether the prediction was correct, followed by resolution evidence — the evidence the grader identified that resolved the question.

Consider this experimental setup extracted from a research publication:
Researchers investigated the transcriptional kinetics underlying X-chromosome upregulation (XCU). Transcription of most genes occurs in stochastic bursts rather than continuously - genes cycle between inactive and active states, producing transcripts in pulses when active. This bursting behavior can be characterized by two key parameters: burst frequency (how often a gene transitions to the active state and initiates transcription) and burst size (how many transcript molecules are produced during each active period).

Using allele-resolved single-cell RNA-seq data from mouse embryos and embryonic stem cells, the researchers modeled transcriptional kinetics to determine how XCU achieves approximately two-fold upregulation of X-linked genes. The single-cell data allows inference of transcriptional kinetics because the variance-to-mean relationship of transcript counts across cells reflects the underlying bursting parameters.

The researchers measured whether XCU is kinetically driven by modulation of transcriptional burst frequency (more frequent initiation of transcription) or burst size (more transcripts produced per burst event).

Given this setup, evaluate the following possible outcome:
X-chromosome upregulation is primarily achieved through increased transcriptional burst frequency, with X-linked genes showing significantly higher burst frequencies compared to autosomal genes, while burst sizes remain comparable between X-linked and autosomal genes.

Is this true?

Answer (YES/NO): YES